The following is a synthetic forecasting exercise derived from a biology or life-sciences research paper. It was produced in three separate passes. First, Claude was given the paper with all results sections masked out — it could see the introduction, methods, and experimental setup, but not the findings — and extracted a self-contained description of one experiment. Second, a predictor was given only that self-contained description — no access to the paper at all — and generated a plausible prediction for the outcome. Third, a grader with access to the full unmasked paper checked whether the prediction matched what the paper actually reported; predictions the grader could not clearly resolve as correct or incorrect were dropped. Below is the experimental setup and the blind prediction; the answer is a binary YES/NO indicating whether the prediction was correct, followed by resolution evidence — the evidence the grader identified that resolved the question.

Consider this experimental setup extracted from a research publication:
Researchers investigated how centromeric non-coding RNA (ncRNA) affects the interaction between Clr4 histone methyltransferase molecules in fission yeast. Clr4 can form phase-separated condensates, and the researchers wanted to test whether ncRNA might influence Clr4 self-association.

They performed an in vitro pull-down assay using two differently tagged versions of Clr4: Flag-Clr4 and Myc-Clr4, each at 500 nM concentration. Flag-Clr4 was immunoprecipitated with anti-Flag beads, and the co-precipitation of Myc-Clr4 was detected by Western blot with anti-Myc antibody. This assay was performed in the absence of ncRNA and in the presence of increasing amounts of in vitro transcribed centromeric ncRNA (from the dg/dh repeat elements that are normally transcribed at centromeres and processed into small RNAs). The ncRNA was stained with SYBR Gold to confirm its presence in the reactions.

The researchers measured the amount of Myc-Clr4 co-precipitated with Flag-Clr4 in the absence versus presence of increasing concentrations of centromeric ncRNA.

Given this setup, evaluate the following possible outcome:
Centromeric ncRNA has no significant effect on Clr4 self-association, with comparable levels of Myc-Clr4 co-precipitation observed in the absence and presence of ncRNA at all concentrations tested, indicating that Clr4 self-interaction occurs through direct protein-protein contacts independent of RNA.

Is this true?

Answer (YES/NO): NO